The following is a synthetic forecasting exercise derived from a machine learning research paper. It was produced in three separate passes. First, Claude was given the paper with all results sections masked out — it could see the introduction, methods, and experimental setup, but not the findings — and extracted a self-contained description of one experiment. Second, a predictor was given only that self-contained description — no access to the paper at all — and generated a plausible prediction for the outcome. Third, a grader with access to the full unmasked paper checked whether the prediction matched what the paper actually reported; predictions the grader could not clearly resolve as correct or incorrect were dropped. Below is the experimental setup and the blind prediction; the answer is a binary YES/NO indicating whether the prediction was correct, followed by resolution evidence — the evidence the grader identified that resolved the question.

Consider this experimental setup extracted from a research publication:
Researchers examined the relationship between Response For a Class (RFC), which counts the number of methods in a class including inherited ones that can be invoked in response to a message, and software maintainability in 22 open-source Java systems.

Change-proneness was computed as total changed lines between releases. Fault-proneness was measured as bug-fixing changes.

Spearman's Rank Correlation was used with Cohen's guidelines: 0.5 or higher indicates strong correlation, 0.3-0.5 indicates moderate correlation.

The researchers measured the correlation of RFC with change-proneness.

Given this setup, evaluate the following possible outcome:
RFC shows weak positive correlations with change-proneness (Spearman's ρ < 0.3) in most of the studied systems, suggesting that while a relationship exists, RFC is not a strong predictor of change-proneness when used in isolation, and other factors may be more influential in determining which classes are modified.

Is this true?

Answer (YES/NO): NO